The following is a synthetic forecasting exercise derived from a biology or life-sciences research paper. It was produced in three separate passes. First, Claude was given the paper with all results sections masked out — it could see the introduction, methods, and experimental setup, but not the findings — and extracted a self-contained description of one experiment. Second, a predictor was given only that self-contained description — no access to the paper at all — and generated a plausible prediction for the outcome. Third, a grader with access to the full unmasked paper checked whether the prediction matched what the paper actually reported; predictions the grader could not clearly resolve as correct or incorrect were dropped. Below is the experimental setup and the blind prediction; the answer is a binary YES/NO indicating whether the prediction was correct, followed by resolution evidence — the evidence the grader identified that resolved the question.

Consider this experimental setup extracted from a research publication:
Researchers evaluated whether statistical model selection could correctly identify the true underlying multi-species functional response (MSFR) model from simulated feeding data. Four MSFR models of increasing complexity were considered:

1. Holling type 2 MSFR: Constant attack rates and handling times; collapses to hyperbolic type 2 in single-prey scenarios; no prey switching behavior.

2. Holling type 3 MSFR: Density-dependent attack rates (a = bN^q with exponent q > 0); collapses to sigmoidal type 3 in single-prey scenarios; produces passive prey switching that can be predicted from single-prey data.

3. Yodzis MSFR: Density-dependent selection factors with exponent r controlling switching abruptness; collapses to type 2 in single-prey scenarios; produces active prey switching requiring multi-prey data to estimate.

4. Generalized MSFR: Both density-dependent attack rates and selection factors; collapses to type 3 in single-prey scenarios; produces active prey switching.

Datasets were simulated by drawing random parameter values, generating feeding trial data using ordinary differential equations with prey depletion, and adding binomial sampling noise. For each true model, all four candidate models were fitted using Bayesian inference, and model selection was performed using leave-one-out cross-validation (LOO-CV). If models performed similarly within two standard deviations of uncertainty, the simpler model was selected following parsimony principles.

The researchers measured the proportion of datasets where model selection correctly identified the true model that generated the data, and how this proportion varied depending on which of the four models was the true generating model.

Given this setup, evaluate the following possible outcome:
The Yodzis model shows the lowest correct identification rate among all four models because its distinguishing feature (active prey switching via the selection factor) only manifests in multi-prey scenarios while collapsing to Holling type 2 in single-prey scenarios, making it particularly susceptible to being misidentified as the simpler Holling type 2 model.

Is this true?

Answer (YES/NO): NO